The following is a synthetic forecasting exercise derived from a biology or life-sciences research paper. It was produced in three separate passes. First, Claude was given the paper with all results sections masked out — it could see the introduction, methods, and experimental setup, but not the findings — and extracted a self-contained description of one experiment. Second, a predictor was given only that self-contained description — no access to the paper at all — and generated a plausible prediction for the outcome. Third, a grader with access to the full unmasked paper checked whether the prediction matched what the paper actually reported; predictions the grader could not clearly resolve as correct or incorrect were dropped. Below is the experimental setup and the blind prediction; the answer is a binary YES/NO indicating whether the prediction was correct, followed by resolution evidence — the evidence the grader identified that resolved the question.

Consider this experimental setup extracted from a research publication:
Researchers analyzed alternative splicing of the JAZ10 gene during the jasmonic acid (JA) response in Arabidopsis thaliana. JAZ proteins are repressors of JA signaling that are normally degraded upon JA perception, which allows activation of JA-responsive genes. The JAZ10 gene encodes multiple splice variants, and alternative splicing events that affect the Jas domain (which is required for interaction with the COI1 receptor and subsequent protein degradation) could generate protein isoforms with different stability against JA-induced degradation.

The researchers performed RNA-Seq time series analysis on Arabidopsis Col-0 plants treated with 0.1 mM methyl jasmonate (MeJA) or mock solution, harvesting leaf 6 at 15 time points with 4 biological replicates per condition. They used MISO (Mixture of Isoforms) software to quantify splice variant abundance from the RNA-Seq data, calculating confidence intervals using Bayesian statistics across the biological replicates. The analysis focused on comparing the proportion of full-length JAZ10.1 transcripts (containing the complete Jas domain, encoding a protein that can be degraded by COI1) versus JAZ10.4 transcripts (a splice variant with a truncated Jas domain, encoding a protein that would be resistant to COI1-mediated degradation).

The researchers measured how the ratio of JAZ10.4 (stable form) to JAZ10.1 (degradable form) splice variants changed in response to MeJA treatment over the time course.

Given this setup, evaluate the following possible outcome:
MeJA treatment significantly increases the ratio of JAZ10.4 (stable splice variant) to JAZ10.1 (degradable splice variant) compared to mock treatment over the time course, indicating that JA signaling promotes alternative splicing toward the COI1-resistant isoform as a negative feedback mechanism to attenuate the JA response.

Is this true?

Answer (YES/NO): NO